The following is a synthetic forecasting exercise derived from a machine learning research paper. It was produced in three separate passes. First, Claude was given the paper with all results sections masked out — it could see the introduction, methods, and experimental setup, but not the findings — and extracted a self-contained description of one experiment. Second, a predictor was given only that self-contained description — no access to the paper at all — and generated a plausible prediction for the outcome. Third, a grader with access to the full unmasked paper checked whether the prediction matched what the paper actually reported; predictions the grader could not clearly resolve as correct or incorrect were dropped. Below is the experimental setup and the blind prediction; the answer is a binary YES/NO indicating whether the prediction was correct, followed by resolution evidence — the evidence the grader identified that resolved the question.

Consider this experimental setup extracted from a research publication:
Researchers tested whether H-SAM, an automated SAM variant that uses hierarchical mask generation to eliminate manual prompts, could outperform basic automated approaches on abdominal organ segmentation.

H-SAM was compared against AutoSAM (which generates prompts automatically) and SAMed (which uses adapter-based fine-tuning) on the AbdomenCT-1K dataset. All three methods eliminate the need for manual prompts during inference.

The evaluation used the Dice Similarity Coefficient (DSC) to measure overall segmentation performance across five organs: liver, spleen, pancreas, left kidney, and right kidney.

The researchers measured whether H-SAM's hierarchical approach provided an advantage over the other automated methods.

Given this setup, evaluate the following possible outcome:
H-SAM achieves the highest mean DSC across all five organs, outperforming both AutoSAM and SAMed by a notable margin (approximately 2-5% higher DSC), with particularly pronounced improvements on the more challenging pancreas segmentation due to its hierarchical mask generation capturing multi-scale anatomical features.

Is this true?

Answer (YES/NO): NO